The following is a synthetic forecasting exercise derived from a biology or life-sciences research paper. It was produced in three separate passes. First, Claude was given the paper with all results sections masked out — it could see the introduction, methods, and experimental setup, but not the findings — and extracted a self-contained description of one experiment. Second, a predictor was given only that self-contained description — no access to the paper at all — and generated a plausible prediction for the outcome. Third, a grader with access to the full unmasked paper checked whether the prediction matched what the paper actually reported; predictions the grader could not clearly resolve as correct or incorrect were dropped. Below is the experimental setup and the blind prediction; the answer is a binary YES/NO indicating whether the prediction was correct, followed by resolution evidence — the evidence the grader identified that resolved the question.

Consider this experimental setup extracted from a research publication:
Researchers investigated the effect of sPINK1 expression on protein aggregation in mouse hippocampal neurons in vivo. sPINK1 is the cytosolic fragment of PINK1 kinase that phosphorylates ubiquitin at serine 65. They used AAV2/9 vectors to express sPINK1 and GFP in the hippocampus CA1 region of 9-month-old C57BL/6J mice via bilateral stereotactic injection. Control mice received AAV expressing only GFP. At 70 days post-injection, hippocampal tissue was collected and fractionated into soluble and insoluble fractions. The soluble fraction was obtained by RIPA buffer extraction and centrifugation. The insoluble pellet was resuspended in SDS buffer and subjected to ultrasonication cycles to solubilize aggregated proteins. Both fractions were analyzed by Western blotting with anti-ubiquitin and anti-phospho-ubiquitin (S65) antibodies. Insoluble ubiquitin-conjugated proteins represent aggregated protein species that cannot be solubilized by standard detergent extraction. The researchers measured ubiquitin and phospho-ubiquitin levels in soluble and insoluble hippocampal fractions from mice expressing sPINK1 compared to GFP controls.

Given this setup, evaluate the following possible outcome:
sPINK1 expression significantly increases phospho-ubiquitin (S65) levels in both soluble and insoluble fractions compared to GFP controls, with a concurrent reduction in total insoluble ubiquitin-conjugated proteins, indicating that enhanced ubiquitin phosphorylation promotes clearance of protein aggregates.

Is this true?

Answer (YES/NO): NO